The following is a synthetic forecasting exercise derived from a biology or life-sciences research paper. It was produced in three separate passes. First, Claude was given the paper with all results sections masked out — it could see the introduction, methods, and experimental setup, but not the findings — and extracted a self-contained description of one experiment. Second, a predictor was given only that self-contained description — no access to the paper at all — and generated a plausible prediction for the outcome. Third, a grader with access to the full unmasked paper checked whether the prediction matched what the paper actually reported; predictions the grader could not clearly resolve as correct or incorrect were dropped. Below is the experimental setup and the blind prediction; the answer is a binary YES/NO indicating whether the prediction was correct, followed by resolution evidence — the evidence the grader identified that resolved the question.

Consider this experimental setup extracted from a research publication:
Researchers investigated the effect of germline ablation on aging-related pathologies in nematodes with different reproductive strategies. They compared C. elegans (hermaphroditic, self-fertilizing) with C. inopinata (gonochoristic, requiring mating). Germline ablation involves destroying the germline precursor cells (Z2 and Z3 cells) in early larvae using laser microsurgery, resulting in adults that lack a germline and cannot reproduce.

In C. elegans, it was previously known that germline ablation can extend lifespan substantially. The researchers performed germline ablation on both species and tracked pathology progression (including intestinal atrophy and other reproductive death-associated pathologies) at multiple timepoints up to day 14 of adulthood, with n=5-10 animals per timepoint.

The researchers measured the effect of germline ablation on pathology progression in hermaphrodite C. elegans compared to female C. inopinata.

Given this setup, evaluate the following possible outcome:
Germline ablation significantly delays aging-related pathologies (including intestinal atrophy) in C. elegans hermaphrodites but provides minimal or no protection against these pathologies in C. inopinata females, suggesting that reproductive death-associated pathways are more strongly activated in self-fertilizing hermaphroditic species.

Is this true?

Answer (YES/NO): YES